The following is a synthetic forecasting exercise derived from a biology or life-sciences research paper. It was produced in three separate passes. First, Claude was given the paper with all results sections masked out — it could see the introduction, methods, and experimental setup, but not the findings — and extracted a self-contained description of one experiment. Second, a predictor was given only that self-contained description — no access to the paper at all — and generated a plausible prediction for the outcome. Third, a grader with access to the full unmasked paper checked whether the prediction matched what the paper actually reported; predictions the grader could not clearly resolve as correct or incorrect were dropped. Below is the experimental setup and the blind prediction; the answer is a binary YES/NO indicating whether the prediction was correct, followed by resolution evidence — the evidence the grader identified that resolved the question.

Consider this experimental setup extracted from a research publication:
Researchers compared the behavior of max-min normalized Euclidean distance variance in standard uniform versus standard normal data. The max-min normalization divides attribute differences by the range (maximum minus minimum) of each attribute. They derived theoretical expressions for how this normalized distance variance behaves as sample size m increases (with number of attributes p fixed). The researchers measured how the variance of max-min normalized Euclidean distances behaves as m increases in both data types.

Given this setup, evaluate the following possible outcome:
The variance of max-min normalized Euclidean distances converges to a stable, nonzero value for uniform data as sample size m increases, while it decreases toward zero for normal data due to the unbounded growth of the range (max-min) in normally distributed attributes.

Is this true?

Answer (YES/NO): YES